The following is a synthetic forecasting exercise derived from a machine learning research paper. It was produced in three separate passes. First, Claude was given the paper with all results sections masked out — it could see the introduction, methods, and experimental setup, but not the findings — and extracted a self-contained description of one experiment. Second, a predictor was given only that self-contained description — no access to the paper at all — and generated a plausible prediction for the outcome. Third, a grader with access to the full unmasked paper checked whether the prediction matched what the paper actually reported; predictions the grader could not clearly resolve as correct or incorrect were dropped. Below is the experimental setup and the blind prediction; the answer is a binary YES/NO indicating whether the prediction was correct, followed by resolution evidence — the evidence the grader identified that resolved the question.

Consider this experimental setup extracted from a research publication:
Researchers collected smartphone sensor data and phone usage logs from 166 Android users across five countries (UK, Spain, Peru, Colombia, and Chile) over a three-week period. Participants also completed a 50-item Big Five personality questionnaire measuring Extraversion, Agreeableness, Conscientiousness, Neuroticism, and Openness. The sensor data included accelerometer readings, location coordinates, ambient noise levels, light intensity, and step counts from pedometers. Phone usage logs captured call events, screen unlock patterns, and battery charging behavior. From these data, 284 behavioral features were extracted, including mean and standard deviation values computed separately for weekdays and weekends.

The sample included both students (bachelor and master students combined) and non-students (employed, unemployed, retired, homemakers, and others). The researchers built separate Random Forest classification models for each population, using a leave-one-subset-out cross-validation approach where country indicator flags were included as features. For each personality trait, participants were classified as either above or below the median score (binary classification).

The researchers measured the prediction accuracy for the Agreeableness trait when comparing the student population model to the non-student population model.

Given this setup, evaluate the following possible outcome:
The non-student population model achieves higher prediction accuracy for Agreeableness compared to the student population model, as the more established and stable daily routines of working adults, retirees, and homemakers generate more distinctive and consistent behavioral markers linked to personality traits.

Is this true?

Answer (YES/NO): YES